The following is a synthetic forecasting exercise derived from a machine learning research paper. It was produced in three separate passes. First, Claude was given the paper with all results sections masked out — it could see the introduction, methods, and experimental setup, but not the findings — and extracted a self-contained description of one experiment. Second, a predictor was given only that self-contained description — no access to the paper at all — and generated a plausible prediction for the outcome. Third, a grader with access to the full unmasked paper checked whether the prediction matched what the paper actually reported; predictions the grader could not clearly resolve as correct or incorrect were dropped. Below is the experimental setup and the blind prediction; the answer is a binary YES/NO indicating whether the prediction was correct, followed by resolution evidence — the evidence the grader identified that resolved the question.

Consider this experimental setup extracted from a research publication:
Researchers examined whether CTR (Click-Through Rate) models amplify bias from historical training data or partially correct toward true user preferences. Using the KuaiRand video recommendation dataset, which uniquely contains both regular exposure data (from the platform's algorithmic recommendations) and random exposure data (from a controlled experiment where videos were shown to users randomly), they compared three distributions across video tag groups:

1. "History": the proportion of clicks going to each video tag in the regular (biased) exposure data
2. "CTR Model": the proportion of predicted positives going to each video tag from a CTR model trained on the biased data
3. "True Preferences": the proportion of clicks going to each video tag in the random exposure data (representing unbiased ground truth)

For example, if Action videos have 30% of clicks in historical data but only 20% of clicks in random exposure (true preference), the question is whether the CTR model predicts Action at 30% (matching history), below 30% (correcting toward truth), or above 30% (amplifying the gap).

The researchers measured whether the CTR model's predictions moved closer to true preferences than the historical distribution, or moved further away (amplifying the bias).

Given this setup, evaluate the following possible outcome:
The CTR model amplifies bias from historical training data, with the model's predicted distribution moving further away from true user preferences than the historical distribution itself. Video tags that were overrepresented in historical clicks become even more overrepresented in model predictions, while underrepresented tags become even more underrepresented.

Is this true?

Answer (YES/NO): YES